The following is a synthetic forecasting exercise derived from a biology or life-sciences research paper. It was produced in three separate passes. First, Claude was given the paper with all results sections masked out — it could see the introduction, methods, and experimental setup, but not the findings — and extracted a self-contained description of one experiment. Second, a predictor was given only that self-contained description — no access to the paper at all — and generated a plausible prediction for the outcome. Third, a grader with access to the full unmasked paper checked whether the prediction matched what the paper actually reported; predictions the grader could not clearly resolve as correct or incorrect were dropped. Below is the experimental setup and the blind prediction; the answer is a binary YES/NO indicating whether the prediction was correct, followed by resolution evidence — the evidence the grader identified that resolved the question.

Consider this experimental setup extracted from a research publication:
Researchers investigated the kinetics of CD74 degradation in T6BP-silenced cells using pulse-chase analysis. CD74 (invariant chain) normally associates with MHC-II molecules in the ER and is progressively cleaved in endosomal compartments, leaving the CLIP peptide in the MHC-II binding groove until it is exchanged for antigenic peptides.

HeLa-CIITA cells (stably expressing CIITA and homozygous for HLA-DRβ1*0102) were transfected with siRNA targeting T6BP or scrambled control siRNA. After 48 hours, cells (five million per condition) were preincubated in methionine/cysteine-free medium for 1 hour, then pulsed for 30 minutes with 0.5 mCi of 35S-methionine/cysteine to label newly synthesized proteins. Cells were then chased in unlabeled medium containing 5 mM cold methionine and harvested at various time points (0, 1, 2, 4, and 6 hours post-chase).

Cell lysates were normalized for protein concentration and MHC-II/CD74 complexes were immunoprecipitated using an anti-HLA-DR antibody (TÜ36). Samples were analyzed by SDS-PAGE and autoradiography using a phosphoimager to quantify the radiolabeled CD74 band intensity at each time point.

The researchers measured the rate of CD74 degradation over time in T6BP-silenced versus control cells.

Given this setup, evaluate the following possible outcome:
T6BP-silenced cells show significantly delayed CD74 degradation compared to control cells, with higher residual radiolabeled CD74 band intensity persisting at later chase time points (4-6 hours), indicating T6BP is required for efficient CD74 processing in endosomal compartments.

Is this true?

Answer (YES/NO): NO